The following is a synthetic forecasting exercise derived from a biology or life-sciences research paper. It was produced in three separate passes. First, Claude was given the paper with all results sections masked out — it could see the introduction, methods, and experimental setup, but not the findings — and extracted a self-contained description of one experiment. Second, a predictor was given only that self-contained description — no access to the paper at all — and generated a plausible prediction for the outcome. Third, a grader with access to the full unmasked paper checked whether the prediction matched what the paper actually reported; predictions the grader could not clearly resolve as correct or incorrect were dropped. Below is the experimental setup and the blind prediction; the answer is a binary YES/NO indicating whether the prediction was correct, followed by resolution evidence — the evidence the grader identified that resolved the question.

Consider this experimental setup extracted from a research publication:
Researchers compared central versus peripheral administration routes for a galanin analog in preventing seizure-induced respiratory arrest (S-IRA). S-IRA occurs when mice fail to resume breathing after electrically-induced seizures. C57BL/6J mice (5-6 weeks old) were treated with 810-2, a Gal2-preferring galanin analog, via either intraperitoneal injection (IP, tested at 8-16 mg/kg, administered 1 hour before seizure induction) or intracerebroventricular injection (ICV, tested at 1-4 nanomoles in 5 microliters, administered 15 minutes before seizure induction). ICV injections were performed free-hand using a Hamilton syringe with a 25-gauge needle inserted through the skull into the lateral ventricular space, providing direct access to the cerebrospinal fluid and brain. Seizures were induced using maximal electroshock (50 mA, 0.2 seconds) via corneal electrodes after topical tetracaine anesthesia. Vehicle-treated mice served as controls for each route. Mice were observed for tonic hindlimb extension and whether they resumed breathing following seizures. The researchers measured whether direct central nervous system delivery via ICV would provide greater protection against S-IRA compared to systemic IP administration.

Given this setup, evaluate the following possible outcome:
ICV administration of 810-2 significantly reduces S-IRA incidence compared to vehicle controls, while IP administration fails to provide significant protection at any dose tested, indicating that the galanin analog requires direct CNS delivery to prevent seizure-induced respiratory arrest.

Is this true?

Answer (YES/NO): NO